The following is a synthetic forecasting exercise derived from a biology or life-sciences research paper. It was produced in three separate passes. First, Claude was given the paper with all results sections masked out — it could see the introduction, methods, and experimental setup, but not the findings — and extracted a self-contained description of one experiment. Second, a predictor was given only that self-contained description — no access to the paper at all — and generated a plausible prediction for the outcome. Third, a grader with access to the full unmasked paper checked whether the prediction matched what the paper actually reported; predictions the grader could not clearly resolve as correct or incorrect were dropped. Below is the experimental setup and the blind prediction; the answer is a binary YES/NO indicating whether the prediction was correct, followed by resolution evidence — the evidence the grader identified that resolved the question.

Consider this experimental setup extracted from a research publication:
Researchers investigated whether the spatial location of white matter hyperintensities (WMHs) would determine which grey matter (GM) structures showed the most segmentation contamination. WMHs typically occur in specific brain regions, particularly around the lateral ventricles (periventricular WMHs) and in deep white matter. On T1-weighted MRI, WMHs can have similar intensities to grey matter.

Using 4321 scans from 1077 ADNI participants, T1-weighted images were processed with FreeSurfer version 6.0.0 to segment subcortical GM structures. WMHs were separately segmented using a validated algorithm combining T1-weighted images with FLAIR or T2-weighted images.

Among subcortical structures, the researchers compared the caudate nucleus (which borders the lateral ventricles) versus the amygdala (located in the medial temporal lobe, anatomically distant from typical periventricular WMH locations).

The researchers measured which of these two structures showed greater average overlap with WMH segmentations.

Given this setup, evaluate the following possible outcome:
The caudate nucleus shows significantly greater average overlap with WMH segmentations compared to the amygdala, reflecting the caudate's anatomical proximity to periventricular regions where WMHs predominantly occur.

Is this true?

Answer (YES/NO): YES